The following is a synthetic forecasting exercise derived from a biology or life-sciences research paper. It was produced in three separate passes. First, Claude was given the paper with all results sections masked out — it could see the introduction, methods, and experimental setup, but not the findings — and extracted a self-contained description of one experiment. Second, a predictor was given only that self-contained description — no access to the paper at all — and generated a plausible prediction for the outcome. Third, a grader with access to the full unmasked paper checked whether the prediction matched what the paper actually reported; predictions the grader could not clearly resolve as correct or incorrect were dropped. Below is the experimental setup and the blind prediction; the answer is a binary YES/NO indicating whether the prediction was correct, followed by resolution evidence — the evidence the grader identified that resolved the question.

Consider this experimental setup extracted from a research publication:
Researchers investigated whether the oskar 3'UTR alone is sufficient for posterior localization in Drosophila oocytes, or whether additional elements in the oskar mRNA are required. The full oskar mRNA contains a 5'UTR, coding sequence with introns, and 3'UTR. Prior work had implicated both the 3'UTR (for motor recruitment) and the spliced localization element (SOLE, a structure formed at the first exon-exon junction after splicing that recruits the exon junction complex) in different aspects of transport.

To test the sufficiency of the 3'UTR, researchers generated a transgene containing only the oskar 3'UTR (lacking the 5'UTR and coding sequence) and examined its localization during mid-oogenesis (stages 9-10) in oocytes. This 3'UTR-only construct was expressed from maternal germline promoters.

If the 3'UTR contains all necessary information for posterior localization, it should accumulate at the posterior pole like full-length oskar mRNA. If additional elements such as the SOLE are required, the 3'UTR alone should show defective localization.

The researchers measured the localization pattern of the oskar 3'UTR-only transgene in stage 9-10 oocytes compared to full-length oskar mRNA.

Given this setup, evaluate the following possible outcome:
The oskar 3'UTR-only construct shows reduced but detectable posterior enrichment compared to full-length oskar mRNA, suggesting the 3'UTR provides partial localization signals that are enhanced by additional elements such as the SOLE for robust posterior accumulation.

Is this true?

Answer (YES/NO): NO